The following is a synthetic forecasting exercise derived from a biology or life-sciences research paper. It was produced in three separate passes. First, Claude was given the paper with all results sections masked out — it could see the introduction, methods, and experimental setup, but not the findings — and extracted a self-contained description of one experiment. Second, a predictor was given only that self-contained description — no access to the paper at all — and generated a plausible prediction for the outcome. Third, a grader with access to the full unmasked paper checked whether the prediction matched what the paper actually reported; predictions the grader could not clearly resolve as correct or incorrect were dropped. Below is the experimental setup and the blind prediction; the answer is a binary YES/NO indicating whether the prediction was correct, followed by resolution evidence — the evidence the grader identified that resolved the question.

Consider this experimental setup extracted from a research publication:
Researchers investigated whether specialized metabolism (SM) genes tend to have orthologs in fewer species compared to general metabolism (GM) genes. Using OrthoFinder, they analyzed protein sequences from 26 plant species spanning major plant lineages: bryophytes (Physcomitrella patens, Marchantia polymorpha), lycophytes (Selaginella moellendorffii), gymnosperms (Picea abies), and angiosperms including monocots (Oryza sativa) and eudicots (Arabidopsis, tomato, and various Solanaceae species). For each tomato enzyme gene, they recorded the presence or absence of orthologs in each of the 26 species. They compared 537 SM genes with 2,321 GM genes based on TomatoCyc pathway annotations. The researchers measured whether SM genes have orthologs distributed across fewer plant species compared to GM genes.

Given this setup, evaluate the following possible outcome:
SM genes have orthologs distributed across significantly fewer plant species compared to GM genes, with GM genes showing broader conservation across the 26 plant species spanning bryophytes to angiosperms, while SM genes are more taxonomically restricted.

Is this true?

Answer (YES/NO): YES